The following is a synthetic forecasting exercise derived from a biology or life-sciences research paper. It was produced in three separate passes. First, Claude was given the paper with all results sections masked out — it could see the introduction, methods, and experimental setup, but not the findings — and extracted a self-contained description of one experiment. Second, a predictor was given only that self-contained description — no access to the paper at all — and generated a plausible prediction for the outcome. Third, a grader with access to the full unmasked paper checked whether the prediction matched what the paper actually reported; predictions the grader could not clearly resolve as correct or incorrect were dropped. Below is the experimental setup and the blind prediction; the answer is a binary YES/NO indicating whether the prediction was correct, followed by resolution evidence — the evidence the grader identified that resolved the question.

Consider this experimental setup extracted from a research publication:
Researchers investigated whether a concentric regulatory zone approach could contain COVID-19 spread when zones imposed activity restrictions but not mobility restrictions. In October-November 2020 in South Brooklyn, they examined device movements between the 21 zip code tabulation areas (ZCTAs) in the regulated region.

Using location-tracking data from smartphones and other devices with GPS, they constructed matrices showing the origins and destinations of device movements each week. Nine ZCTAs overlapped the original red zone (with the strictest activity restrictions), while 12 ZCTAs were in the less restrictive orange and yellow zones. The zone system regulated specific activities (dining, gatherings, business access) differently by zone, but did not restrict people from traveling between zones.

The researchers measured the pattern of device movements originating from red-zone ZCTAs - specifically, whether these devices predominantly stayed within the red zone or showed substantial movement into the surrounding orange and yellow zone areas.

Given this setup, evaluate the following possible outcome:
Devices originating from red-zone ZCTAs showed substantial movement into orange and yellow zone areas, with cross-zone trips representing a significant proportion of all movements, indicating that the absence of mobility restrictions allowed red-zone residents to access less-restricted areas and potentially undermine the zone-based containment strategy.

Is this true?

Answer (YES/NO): YES